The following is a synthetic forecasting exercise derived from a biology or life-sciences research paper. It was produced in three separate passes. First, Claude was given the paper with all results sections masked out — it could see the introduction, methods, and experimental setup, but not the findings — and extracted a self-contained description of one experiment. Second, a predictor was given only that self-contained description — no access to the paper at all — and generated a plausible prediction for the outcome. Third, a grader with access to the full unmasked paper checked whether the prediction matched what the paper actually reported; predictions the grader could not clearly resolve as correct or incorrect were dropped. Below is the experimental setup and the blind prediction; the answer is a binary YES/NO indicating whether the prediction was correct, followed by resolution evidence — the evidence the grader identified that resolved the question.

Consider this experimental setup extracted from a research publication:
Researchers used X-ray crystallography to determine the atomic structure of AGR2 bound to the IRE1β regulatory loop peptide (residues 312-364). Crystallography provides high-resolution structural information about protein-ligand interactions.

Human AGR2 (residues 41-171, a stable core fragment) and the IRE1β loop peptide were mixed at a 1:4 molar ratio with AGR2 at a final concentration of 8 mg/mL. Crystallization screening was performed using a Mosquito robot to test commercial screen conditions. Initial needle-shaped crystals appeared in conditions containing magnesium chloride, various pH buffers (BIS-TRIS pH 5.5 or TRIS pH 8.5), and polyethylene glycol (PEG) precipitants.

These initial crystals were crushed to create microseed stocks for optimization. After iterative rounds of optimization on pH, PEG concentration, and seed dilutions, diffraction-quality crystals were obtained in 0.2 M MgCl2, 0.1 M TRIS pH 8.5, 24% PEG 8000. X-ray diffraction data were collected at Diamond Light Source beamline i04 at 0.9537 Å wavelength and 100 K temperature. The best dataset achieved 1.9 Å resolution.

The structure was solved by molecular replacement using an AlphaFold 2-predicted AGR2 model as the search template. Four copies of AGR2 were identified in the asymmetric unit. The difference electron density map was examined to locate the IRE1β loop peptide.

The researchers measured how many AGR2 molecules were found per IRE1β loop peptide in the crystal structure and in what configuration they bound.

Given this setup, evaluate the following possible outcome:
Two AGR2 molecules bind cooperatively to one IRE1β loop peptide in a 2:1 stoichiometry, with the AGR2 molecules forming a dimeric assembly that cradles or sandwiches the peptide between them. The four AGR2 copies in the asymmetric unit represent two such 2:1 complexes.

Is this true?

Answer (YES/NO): NO